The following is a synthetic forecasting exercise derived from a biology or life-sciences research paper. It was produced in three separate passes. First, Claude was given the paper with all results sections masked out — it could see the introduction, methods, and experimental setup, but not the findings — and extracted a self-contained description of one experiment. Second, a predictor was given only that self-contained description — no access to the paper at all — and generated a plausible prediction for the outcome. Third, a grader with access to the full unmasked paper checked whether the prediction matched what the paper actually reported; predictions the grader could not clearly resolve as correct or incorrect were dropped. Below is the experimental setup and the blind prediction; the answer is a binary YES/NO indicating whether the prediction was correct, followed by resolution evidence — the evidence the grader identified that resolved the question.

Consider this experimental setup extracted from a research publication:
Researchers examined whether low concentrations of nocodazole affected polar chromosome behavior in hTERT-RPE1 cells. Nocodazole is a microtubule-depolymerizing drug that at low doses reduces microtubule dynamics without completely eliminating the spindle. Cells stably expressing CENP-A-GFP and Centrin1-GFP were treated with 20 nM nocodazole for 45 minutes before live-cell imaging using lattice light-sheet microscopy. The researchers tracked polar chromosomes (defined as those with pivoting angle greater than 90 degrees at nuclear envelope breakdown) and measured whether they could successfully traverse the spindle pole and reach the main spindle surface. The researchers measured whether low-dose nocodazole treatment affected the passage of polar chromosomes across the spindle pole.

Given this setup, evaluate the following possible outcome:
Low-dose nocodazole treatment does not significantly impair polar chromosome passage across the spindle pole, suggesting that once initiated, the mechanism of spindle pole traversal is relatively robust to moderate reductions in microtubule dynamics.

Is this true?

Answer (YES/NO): NO